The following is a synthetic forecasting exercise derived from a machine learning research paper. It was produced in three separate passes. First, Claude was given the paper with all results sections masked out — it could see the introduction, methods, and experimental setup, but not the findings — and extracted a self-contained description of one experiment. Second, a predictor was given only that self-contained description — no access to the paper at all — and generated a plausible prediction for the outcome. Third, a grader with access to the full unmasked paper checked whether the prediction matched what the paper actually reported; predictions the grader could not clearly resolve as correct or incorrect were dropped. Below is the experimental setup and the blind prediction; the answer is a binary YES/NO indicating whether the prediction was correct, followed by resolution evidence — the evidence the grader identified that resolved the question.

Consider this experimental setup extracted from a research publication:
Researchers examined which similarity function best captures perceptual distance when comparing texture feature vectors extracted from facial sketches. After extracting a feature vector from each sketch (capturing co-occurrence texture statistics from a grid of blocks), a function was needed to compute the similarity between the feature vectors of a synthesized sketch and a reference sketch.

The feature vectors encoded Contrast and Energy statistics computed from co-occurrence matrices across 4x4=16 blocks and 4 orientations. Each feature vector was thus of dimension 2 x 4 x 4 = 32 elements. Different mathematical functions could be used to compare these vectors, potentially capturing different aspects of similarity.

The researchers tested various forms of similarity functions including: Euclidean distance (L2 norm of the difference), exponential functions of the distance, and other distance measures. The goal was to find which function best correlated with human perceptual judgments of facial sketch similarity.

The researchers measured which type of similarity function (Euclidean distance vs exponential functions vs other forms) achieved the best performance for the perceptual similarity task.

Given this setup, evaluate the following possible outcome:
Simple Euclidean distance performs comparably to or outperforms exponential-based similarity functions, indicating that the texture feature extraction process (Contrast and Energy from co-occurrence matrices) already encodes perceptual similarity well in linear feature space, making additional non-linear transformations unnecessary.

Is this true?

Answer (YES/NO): YES